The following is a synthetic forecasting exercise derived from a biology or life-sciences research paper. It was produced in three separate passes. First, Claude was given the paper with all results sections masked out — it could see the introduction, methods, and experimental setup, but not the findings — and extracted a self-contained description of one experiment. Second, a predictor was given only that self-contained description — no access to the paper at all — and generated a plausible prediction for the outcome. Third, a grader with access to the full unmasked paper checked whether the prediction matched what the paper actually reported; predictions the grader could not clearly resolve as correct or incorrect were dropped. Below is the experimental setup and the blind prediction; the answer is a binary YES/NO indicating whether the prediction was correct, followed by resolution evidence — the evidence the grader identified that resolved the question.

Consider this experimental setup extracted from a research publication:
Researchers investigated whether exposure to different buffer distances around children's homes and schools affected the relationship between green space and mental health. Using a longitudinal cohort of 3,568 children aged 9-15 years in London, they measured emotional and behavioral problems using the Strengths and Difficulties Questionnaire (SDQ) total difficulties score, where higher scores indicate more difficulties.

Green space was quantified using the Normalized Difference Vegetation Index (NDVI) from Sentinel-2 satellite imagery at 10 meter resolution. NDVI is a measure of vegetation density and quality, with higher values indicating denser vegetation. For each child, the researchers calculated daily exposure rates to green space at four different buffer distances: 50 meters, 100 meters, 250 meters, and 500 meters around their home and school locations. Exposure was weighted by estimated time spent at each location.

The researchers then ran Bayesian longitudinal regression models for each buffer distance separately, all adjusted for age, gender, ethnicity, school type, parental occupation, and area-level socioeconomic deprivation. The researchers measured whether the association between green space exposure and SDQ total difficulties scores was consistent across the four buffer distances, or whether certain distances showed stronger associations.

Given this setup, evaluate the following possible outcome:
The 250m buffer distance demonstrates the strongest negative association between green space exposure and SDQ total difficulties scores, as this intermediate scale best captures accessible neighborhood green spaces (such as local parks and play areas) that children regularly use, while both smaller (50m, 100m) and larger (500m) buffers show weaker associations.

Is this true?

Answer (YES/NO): NO